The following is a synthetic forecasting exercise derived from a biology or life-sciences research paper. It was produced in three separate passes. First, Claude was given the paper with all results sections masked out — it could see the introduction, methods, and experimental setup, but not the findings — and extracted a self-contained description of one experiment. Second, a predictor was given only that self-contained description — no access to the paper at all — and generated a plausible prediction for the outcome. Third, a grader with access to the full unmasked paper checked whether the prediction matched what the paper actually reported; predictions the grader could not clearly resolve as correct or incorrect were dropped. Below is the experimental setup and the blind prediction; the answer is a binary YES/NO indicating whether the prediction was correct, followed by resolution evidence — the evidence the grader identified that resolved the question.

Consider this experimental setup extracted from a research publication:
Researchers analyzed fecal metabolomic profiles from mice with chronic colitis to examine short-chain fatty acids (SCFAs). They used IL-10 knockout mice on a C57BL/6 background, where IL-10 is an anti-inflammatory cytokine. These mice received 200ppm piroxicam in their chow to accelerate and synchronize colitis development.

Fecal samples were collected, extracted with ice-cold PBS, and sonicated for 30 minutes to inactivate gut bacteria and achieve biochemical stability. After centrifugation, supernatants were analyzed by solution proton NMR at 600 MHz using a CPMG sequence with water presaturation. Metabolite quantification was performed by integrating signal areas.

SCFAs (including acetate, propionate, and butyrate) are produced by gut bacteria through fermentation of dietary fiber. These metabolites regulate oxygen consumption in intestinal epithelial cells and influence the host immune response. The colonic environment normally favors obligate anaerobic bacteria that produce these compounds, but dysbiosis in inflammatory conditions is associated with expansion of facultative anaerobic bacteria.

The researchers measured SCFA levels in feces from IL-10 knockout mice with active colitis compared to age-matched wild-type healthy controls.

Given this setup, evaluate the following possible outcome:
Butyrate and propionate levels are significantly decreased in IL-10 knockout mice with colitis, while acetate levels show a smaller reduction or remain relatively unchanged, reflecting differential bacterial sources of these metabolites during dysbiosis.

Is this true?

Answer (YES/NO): NO